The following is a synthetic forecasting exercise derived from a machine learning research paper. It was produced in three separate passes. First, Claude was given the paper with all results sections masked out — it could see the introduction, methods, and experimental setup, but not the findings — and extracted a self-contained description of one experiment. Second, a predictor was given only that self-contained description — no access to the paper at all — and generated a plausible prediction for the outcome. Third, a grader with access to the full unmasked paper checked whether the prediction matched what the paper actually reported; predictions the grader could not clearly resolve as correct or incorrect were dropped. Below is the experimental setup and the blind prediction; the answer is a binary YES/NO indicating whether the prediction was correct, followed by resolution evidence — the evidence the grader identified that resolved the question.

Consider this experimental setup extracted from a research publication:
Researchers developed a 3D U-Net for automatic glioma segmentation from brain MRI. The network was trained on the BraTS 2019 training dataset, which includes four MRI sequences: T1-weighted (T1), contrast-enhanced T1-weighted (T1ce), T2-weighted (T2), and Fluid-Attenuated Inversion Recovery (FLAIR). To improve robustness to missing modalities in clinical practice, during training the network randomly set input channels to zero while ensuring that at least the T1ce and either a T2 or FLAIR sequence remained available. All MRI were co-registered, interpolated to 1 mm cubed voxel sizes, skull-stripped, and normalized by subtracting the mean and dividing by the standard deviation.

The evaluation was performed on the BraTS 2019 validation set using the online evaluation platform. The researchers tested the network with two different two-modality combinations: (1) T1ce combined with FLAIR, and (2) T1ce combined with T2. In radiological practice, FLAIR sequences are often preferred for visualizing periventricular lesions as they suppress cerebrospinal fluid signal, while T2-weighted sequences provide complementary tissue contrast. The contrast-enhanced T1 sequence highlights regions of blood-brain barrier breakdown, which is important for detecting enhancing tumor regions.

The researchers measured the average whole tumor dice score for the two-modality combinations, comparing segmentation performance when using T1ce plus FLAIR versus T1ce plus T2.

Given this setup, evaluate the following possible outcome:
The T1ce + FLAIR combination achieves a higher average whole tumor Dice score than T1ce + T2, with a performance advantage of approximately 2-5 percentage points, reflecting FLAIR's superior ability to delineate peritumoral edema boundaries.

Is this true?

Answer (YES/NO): YES